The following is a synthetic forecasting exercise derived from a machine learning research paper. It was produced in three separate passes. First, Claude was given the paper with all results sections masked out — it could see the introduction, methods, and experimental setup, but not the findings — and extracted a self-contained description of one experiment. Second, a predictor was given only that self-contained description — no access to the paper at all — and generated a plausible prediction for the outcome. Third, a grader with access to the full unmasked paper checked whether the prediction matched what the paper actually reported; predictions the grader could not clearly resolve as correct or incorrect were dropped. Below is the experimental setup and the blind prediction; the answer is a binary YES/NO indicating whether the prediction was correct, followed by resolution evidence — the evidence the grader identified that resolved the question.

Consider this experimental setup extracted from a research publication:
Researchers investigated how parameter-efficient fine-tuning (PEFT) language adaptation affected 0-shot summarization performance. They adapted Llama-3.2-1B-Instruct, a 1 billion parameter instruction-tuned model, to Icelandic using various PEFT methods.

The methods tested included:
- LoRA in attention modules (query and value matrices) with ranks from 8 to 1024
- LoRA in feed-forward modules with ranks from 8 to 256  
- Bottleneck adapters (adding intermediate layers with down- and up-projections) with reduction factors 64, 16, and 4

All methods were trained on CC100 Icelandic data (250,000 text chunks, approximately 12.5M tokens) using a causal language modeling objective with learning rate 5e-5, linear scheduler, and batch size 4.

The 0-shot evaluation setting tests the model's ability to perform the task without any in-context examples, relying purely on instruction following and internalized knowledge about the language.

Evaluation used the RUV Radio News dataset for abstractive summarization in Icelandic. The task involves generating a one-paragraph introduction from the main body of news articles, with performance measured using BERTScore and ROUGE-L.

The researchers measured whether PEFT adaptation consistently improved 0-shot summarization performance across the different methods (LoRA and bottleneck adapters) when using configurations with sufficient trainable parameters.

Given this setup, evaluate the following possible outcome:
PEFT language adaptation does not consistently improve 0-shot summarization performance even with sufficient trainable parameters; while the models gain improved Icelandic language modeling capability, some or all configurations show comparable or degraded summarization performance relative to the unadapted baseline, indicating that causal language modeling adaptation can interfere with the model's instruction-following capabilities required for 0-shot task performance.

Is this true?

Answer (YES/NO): NO